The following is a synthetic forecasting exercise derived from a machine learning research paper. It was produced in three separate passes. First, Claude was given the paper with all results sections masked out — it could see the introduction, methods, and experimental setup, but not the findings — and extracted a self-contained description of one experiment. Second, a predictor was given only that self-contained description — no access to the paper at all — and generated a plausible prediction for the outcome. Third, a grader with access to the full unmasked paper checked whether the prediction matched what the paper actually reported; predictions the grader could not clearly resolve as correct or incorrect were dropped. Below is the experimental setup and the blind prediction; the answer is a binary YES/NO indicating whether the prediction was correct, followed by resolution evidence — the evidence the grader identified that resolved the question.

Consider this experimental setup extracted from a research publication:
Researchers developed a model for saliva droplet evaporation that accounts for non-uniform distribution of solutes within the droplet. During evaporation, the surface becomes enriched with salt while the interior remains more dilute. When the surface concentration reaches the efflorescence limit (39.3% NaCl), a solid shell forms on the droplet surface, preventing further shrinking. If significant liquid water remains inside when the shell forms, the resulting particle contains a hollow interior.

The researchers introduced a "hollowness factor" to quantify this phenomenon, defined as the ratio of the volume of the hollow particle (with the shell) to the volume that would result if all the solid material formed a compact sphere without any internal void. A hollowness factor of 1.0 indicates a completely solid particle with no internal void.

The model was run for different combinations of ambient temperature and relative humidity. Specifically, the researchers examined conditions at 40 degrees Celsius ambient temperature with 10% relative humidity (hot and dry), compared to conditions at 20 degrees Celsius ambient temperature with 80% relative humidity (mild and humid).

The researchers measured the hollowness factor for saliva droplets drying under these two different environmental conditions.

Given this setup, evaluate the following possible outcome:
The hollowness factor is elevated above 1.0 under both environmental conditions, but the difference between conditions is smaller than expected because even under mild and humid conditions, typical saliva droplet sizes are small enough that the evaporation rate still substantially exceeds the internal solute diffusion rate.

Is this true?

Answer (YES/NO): NO